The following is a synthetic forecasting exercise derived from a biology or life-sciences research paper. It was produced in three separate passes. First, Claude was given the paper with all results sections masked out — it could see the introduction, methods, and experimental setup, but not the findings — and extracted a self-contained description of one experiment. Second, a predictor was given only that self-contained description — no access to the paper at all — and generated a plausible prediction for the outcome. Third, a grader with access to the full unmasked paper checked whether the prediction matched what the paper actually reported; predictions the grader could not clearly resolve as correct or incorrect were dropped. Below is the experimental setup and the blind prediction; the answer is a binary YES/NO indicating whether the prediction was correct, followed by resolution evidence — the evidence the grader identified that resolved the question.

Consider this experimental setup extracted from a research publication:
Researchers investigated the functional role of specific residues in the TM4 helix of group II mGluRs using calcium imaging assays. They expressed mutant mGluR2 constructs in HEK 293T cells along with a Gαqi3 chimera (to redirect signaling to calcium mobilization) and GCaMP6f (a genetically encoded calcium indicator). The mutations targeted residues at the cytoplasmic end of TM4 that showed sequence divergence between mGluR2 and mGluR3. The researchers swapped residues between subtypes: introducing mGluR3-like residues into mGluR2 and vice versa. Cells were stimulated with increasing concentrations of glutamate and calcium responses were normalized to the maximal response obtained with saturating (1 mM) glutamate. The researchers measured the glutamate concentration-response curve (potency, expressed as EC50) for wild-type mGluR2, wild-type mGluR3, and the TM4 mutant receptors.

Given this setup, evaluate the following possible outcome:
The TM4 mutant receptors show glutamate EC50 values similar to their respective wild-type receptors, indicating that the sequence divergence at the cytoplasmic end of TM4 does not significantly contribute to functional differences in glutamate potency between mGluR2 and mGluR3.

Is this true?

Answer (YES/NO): NO